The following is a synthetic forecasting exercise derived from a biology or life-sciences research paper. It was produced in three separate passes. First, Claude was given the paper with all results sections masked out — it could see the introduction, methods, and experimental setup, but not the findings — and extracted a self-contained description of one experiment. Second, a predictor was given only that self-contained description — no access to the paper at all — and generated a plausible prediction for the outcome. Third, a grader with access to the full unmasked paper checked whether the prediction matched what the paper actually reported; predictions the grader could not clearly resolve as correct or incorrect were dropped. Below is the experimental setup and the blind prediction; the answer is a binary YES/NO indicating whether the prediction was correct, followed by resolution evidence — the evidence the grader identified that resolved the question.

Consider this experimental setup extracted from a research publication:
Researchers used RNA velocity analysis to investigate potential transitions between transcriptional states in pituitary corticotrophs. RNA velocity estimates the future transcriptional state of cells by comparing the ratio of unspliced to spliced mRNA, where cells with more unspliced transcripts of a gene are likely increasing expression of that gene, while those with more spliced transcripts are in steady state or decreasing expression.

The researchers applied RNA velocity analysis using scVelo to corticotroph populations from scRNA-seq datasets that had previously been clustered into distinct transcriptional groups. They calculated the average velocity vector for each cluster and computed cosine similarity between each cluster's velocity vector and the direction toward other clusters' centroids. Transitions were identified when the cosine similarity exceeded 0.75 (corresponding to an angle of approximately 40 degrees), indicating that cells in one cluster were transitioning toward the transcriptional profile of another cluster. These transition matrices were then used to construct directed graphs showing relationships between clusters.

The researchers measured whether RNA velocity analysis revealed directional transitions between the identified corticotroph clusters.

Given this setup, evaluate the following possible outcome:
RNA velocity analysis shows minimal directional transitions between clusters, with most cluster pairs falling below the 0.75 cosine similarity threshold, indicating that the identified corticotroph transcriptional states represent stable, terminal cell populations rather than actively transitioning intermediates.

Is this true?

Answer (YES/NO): NO